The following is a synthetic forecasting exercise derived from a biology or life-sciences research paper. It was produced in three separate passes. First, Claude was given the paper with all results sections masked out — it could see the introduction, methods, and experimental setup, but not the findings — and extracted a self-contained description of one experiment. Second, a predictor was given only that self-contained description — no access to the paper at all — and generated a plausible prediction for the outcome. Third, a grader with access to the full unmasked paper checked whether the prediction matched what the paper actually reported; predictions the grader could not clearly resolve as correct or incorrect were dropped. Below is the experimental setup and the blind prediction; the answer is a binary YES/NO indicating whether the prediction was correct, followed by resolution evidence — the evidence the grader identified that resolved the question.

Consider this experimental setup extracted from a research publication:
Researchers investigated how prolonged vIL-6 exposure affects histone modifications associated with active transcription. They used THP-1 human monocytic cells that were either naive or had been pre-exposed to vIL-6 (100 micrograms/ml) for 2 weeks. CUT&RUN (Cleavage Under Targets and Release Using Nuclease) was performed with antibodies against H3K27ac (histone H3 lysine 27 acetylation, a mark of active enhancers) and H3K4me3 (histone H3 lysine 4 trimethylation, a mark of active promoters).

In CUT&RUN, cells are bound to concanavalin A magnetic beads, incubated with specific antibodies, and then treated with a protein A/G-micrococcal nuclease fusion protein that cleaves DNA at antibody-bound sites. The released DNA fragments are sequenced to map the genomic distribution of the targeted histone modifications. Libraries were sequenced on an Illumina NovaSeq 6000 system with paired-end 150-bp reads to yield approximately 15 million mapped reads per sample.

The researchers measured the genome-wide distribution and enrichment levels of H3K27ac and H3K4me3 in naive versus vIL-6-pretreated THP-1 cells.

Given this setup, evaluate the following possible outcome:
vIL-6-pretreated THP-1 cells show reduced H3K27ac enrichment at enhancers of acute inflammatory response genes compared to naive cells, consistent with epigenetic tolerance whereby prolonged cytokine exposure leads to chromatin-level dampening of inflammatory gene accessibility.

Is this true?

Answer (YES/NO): NO